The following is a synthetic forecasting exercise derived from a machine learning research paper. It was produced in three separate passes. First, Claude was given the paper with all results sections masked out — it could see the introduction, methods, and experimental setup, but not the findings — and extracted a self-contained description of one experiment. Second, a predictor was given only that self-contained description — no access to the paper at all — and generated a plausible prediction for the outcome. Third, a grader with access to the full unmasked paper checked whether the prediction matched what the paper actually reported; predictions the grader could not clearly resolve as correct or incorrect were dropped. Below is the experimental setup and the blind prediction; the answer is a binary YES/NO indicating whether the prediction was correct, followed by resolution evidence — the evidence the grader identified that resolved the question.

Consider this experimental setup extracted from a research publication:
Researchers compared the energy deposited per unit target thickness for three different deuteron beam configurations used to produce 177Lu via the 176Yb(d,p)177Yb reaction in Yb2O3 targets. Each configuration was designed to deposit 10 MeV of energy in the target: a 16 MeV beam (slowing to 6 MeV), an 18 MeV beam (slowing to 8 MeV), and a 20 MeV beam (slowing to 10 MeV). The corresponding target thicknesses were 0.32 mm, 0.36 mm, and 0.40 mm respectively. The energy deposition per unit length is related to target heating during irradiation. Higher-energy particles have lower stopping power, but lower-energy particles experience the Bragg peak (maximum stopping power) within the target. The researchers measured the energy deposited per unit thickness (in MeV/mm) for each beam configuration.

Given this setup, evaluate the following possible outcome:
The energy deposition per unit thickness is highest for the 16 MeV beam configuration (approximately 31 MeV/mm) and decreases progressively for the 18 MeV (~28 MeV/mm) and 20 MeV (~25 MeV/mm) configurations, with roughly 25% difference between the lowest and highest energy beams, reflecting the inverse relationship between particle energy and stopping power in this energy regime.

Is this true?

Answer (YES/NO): YES